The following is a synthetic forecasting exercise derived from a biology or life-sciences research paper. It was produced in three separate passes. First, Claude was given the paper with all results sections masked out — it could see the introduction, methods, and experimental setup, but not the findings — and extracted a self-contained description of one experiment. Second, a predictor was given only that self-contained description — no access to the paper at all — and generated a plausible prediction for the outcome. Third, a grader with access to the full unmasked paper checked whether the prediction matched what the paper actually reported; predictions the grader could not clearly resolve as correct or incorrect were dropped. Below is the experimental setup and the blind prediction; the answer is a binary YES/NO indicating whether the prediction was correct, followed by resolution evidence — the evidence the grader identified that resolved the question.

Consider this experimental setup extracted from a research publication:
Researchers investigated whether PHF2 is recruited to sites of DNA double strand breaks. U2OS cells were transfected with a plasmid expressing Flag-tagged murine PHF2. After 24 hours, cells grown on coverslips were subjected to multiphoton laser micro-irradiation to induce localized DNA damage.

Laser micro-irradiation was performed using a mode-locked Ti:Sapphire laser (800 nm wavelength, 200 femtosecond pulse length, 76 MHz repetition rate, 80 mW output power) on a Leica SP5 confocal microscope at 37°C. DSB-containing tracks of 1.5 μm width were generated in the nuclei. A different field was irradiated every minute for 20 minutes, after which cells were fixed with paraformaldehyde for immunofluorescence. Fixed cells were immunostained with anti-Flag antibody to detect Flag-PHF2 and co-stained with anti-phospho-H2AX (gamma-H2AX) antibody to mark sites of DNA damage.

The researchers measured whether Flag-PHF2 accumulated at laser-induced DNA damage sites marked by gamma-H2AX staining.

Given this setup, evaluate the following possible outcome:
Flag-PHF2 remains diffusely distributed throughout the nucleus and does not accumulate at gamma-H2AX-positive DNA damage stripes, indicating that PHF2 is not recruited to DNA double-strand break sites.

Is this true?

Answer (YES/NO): YES